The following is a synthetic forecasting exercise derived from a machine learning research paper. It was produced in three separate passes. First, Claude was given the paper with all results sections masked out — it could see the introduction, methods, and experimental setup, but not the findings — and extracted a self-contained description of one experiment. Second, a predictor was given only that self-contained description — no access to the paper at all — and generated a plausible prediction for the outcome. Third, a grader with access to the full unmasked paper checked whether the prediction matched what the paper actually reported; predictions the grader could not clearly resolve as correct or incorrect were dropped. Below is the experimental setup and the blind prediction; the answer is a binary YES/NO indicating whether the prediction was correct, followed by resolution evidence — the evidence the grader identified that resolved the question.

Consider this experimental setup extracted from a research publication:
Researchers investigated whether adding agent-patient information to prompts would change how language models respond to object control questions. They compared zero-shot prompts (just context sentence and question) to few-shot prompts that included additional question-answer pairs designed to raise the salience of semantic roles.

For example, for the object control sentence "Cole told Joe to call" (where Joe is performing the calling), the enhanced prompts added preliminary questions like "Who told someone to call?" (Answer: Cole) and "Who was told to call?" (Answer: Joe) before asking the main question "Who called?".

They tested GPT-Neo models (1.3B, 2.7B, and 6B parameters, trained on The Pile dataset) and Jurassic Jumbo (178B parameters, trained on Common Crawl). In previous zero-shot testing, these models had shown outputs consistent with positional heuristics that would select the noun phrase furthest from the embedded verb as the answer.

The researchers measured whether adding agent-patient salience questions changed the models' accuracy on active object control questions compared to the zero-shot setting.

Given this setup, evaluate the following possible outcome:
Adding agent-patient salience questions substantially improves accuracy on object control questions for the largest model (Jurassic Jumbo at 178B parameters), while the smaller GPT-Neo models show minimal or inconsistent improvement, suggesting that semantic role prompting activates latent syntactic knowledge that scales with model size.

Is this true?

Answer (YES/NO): NO